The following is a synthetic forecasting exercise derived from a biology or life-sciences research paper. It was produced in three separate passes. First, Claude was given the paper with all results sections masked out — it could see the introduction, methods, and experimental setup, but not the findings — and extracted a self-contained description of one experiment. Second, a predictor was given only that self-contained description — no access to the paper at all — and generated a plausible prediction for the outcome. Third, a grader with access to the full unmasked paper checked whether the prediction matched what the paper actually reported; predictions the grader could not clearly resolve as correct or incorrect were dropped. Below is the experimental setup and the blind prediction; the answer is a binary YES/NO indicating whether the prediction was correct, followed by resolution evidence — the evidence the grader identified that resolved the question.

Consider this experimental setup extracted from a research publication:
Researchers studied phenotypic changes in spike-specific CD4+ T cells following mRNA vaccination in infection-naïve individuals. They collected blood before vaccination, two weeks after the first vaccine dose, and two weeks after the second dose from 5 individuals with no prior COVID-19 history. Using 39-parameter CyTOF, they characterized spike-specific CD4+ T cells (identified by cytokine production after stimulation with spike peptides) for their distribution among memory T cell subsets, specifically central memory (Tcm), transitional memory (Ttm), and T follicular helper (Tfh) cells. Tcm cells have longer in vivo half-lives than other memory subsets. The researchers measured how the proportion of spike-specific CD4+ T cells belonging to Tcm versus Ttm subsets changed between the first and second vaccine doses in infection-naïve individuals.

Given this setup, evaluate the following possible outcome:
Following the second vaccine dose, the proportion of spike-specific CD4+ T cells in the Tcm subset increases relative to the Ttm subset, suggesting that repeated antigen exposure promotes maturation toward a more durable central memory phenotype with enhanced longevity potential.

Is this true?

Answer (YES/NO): NO